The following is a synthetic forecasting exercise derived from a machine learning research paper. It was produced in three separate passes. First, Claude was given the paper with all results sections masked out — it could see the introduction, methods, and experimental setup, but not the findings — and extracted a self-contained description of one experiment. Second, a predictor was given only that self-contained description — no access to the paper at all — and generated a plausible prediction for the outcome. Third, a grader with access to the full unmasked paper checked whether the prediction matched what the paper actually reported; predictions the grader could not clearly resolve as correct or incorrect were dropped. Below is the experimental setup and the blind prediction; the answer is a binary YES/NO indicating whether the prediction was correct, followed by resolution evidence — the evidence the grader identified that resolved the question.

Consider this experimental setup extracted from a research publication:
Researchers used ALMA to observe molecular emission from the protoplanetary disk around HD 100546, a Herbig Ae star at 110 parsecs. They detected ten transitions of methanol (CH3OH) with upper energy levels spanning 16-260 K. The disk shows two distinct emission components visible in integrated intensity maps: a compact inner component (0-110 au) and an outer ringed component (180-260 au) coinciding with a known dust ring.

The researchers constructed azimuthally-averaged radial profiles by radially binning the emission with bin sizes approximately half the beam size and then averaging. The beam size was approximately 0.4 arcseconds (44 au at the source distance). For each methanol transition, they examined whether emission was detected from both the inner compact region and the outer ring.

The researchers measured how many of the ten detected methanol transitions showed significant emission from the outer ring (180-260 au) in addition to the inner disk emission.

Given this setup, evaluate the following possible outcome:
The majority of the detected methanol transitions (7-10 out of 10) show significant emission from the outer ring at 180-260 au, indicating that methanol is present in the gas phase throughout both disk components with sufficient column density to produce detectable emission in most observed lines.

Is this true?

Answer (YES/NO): NO